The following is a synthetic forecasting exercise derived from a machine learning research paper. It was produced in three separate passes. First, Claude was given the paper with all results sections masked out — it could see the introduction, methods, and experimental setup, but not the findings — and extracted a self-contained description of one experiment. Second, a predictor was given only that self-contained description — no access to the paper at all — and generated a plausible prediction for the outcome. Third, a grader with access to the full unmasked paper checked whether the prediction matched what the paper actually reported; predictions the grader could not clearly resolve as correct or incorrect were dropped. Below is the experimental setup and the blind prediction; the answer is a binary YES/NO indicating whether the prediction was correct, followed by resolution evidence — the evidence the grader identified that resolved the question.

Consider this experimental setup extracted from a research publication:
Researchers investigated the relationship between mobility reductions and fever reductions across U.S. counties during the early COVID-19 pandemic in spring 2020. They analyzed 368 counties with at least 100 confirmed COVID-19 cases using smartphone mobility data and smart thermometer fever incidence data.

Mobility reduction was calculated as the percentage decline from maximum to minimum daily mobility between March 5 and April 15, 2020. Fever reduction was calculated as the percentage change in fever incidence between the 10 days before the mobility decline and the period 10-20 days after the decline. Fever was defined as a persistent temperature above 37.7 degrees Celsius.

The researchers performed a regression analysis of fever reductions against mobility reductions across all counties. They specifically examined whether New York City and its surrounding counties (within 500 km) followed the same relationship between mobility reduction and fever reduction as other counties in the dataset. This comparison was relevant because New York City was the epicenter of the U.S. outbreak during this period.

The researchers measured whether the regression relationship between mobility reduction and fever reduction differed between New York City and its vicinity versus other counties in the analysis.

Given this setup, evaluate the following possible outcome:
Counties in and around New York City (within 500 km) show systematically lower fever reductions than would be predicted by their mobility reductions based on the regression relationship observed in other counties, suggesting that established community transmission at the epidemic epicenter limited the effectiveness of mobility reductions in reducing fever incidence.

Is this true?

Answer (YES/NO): YES